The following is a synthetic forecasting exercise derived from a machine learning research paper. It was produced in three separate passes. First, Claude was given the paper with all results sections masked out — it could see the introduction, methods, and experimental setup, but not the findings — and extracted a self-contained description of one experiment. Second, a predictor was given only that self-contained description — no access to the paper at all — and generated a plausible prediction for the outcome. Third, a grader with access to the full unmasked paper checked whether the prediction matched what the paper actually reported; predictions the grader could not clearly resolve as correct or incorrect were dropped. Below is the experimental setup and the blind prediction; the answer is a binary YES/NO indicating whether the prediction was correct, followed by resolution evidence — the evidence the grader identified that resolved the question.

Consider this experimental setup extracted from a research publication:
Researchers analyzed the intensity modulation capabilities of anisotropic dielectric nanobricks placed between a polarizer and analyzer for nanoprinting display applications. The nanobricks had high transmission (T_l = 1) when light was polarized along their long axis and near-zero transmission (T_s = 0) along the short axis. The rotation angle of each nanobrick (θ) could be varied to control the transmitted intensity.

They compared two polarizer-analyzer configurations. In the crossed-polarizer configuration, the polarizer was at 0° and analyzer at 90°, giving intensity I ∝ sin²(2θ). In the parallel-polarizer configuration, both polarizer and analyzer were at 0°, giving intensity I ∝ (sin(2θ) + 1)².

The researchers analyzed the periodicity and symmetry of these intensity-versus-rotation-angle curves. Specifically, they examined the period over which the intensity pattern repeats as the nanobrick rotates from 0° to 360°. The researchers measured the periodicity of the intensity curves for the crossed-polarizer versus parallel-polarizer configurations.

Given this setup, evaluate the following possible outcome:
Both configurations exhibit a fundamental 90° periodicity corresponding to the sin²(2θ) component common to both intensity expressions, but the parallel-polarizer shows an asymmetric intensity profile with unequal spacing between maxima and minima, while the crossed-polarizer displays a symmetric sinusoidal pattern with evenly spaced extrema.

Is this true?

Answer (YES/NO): NO